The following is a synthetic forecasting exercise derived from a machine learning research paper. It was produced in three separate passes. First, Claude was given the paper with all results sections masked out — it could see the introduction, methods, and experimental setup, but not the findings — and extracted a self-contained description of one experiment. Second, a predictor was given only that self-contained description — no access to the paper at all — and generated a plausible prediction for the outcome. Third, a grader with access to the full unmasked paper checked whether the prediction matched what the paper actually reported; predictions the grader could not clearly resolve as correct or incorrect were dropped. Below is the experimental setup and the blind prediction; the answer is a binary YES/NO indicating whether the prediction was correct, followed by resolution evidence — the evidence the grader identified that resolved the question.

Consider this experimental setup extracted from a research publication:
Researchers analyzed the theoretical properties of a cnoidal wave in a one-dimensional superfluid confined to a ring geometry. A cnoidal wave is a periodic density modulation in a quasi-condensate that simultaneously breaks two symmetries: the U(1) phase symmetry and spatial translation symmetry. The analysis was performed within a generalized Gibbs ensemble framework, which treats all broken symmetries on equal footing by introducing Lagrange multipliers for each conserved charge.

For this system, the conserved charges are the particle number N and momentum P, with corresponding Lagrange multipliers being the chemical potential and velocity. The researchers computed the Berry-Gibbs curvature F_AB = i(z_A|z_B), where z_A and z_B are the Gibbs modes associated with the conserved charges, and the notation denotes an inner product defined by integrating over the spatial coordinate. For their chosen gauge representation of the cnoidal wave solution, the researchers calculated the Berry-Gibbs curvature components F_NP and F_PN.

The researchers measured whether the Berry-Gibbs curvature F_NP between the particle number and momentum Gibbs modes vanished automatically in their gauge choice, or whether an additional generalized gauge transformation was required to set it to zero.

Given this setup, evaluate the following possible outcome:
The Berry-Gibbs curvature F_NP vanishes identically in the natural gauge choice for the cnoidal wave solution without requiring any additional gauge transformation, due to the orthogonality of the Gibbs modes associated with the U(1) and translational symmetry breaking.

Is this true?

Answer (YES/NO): YES